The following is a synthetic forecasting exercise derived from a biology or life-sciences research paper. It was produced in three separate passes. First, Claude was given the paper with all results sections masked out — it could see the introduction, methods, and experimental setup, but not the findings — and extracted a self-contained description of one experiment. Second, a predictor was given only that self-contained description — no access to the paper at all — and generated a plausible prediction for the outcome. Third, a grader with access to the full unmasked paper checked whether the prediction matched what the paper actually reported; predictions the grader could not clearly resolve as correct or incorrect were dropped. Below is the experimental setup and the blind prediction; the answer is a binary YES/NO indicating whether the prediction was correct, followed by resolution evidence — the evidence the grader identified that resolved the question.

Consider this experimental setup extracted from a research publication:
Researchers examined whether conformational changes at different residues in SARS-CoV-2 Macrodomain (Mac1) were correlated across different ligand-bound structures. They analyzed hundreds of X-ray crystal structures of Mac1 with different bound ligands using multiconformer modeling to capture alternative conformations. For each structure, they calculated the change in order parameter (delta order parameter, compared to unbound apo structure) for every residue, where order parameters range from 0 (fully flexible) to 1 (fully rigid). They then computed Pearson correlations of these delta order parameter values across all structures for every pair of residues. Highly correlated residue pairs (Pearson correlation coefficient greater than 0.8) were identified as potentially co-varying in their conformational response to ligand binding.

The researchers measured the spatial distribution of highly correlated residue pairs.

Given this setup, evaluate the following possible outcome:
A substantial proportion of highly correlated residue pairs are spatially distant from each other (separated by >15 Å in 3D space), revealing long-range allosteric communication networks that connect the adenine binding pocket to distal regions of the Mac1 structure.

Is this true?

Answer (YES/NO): NO